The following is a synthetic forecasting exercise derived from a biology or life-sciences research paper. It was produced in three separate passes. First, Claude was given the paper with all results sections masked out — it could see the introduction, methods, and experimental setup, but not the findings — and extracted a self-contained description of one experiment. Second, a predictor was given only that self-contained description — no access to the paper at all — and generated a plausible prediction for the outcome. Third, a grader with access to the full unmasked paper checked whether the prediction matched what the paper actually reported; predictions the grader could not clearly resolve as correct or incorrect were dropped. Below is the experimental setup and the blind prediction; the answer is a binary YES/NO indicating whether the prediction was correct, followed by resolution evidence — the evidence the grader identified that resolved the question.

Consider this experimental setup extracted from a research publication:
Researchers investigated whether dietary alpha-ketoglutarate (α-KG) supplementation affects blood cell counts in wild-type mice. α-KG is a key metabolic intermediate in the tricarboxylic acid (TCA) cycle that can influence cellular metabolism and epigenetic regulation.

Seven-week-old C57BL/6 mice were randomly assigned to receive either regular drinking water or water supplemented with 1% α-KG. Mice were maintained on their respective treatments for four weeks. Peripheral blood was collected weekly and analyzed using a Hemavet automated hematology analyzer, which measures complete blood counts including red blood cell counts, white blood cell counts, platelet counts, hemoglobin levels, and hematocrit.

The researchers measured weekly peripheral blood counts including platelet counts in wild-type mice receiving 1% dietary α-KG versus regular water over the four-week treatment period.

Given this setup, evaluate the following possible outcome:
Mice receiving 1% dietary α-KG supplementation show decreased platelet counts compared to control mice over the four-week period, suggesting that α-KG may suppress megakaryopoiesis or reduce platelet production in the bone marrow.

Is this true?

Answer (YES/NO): NO